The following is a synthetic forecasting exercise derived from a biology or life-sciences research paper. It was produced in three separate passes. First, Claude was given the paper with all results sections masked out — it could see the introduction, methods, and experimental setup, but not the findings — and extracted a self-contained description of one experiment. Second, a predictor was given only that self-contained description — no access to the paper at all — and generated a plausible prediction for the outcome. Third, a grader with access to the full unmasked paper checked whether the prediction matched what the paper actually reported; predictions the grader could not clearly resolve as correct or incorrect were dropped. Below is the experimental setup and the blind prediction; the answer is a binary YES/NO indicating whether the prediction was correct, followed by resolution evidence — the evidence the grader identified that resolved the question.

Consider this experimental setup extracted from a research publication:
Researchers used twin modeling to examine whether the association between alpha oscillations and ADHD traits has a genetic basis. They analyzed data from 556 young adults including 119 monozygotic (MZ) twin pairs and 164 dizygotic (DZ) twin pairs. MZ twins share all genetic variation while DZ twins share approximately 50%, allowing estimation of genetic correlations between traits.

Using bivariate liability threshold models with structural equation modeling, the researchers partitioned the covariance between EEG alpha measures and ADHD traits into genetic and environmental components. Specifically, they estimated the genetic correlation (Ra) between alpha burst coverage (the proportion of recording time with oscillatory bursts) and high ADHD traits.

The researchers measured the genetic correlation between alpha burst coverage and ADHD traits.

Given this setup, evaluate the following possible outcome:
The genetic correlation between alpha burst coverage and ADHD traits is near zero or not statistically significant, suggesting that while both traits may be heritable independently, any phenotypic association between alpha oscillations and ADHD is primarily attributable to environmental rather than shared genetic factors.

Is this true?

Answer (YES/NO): YES